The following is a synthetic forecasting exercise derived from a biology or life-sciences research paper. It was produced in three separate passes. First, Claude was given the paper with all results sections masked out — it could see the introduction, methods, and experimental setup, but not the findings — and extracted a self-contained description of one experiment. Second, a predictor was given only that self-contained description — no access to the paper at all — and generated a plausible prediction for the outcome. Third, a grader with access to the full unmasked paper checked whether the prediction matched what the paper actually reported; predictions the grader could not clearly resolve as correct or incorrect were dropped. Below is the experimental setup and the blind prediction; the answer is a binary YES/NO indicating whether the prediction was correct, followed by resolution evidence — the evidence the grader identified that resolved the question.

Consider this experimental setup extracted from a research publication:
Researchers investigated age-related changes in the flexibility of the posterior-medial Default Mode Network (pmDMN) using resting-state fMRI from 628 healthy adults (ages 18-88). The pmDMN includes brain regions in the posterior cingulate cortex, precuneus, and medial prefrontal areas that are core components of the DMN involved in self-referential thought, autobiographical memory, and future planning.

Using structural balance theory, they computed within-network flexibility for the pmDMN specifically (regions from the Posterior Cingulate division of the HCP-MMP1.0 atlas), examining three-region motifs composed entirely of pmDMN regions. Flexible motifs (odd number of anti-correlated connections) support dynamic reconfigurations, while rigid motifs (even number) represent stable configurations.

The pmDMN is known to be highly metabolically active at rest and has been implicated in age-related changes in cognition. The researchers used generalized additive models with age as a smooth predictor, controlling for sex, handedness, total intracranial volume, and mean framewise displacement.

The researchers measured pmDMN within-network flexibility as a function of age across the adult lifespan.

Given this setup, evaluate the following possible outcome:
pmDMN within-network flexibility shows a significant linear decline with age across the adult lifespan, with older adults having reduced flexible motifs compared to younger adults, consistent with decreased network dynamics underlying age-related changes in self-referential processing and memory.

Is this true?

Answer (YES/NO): NO